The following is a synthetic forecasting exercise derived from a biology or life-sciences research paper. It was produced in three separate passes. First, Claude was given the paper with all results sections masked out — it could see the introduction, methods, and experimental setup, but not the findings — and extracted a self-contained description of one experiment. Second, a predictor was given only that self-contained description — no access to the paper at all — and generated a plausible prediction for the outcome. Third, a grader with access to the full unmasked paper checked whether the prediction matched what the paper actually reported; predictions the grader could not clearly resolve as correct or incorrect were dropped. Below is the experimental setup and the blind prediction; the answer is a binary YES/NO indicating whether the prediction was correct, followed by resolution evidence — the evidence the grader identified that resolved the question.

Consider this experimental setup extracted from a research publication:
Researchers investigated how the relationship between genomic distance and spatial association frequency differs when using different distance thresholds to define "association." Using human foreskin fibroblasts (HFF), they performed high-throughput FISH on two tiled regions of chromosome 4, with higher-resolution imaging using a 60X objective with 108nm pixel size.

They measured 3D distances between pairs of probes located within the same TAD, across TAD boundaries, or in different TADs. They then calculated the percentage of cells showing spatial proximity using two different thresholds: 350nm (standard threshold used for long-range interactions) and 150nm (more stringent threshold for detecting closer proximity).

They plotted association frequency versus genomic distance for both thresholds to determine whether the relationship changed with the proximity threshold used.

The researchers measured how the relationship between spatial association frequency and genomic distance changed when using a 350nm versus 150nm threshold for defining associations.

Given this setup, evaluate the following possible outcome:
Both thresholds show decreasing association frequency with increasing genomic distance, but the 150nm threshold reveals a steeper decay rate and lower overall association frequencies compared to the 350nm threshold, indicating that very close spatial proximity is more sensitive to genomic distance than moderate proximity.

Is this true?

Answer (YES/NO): NO